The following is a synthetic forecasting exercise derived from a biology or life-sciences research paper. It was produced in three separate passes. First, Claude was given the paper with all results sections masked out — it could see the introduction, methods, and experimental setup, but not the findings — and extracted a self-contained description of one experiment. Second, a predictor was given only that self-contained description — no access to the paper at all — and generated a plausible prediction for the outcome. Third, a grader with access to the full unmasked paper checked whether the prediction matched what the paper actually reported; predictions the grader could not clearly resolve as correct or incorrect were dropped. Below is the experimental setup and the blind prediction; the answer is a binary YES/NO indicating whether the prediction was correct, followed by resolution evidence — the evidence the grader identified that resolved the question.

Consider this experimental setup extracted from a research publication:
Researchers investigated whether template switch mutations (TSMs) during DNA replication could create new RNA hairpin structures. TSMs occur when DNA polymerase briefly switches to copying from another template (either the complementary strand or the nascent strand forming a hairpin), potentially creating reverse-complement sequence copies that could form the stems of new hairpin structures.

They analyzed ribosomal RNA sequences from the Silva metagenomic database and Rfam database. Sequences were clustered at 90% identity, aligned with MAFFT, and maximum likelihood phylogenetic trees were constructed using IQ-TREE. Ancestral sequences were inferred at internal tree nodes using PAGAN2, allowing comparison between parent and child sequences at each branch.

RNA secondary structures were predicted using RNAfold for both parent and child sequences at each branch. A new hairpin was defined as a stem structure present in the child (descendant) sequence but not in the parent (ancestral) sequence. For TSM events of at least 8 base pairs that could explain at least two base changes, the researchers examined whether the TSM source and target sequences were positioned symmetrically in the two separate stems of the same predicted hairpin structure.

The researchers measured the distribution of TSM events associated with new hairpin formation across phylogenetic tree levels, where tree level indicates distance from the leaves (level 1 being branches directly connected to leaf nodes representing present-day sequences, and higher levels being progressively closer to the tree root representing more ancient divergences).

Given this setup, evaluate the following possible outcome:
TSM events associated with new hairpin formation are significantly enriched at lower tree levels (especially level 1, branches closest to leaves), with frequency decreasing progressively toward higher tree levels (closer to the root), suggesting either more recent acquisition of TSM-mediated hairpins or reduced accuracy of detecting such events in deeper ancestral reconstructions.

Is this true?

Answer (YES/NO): YES